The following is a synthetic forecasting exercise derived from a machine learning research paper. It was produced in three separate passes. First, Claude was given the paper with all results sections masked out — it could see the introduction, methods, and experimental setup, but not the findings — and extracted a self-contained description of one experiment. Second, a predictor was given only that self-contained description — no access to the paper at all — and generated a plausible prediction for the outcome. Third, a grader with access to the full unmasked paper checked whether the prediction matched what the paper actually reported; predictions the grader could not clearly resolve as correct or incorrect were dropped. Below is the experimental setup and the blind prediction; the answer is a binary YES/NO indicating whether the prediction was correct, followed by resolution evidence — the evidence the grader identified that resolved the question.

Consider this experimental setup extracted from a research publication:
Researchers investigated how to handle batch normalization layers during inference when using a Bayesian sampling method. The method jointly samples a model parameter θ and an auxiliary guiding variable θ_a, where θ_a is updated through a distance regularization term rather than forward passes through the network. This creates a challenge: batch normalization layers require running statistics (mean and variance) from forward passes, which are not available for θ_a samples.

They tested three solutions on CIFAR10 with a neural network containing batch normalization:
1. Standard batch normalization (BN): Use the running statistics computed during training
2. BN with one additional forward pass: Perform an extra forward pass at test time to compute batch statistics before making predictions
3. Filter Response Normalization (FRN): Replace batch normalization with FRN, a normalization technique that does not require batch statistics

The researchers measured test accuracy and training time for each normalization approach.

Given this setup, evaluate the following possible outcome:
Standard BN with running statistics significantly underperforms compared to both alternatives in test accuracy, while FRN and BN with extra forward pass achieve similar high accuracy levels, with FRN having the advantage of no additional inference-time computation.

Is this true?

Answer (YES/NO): NO